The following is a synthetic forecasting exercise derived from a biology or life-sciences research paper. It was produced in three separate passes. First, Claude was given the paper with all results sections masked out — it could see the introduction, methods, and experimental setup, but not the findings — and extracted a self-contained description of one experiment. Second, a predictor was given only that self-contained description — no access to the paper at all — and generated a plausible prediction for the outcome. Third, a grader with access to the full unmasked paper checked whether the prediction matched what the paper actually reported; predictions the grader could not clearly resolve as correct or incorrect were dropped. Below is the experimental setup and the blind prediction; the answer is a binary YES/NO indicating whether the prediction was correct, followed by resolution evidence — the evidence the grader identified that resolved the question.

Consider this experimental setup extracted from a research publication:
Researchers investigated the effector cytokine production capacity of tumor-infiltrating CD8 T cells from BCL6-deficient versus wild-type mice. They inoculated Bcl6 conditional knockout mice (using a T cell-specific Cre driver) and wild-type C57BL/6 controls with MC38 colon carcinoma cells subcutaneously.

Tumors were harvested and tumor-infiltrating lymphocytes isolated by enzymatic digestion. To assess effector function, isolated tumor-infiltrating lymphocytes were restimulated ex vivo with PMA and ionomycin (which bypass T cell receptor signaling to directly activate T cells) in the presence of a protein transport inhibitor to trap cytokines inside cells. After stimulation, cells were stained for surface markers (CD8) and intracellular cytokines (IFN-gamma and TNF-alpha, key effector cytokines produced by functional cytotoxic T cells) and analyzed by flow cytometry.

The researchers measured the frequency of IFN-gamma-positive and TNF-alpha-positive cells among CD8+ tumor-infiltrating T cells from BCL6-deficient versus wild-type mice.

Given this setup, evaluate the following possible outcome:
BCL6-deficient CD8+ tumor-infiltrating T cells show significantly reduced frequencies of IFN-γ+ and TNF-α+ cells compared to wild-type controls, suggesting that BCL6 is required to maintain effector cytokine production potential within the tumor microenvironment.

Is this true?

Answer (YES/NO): NO